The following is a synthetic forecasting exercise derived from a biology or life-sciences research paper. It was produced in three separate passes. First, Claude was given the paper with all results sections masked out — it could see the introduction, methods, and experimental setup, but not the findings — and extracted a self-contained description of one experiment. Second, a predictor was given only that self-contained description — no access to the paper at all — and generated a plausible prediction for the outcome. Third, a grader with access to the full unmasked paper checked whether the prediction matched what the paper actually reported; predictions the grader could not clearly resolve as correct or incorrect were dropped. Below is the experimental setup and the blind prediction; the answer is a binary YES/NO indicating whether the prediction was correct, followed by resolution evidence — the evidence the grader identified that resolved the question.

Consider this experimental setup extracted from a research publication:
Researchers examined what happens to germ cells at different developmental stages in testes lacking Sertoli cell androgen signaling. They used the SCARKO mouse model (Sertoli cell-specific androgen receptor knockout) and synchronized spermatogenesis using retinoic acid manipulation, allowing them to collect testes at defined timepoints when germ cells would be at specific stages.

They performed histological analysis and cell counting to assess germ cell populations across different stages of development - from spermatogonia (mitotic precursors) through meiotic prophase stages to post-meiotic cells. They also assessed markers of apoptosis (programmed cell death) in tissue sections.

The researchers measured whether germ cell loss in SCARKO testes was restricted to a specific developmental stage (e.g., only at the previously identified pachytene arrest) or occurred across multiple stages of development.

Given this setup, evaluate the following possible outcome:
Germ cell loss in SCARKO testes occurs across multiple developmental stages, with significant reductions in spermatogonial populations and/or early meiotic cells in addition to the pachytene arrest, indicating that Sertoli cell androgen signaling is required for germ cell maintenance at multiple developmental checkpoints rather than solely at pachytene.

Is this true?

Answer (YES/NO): YES